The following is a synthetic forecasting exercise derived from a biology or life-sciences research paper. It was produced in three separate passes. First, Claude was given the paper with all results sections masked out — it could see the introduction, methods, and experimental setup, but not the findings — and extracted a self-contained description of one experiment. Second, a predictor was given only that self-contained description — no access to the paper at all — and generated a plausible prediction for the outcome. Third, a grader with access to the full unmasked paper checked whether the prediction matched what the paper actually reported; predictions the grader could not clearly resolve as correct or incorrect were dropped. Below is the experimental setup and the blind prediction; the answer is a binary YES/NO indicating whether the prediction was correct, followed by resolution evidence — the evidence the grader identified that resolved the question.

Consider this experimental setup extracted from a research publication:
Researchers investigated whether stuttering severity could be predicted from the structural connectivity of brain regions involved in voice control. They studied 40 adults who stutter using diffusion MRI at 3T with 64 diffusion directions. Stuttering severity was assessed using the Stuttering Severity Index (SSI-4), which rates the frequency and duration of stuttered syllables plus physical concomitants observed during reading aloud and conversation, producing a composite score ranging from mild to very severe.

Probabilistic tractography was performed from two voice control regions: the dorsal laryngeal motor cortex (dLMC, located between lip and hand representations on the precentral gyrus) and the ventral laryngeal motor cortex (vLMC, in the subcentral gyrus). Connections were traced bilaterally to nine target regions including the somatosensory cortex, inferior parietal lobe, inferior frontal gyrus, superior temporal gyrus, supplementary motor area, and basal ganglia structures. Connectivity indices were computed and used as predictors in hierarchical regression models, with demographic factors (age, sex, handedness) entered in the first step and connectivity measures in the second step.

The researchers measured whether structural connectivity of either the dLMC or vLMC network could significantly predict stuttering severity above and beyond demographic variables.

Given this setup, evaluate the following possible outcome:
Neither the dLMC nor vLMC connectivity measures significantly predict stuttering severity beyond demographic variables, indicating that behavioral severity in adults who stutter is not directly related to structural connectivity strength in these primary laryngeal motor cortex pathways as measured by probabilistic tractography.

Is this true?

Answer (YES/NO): NO